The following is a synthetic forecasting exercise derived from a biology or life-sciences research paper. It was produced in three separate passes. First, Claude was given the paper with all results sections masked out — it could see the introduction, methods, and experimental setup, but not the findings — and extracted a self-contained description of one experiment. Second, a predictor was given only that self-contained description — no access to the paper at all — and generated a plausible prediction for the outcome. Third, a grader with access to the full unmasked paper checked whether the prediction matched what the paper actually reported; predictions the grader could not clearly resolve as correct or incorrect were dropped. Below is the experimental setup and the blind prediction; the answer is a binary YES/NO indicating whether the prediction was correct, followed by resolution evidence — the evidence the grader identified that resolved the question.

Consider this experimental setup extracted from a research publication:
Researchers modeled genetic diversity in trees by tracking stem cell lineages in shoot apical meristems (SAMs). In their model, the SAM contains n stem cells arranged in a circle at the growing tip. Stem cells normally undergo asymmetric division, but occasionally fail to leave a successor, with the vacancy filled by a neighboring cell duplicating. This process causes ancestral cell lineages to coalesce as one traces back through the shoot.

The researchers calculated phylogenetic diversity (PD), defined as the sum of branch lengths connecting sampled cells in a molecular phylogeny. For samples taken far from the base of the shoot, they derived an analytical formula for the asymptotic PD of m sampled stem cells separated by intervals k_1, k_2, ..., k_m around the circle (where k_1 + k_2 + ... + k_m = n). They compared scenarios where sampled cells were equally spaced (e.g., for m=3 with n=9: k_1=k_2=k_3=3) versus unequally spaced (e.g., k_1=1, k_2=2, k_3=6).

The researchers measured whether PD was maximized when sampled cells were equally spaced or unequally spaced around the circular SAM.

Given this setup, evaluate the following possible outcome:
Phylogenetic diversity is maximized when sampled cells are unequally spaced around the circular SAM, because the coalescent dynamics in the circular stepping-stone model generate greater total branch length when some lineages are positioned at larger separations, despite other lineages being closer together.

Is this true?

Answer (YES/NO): NO